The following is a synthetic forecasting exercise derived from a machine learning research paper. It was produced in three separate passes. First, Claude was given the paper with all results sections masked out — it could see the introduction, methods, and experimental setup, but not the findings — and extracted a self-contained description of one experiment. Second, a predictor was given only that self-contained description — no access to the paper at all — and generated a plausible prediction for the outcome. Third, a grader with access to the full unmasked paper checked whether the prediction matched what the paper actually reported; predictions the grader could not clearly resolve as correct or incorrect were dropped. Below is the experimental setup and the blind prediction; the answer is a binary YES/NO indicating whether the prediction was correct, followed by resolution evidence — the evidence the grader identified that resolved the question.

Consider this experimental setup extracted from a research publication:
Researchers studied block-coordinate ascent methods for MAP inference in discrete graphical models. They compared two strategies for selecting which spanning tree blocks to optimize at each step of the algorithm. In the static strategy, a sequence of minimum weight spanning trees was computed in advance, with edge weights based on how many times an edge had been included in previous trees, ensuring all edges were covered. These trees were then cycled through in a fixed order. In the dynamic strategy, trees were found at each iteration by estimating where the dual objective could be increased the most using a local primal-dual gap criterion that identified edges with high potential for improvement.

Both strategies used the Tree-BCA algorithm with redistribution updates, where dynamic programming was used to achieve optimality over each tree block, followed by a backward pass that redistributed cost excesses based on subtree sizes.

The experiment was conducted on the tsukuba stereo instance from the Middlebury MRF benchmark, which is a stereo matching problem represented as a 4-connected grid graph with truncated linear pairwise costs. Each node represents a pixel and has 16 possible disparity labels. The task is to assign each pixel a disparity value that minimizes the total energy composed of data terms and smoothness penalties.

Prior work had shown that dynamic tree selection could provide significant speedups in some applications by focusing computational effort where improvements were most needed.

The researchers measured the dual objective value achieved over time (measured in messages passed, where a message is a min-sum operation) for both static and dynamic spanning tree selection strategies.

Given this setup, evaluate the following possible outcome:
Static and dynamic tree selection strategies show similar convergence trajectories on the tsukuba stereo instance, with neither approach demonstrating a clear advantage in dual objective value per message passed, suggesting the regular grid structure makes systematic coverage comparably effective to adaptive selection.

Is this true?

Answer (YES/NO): NO